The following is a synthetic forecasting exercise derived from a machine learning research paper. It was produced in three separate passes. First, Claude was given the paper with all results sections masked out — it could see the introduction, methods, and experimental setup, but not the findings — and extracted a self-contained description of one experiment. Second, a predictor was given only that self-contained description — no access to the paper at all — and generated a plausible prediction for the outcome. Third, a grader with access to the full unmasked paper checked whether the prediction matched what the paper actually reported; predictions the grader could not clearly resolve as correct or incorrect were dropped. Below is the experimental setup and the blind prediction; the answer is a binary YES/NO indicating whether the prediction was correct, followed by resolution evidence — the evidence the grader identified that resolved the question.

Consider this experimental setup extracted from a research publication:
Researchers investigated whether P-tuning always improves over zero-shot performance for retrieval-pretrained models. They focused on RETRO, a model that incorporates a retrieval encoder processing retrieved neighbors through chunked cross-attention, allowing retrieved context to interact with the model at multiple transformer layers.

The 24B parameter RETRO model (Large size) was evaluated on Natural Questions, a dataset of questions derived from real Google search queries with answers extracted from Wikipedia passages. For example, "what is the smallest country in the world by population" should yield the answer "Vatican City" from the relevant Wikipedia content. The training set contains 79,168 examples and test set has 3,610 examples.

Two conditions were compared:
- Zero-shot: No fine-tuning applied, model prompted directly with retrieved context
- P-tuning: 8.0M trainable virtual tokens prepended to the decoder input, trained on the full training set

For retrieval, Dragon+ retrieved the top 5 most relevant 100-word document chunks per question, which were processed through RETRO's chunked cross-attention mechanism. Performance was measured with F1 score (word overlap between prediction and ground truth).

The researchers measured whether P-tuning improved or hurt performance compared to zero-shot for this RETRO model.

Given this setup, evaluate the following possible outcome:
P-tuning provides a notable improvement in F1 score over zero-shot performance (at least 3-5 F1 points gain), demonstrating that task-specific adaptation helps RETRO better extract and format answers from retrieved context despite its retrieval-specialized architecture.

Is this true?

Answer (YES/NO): NO